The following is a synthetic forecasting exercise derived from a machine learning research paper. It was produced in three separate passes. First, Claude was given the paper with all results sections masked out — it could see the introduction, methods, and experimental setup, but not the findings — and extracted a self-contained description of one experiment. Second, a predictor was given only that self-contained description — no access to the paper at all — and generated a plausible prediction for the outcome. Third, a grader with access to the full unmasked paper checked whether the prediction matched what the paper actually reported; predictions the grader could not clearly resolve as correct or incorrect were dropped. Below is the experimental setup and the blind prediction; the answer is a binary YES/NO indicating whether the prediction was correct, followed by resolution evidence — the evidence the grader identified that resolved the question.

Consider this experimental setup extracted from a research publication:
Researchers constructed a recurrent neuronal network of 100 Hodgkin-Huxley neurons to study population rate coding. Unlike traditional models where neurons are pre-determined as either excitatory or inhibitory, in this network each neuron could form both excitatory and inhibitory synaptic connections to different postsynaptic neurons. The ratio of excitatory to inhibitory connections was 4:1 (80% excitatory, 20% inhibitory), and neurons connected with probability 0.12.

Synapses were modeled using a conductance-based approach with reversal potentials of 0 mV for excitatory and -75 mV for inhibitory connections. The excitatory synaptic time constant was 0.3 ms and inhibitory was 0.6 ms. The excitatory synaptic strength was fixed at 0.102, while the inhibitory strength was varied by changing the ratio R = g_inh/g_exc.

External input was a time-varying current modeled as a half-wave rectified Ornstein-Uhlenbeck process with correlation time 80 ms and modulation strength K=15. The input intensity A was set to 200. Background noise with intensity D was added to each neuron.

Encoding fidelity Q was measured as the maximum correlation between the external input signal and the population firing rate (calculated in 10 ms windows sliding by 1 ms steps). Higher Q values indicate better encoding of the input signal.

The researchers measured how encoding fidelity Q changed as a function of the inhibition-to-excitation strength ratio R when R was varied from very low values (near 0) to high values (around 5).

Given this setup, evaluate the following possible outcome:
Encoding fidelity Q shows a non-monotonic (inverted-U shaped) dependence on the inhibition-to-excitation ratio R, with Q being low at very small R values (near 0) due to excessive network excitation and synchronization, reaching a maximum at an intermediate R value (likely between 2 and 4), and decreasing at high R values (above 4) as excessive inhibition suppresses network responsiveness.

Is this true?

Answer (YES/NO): NO